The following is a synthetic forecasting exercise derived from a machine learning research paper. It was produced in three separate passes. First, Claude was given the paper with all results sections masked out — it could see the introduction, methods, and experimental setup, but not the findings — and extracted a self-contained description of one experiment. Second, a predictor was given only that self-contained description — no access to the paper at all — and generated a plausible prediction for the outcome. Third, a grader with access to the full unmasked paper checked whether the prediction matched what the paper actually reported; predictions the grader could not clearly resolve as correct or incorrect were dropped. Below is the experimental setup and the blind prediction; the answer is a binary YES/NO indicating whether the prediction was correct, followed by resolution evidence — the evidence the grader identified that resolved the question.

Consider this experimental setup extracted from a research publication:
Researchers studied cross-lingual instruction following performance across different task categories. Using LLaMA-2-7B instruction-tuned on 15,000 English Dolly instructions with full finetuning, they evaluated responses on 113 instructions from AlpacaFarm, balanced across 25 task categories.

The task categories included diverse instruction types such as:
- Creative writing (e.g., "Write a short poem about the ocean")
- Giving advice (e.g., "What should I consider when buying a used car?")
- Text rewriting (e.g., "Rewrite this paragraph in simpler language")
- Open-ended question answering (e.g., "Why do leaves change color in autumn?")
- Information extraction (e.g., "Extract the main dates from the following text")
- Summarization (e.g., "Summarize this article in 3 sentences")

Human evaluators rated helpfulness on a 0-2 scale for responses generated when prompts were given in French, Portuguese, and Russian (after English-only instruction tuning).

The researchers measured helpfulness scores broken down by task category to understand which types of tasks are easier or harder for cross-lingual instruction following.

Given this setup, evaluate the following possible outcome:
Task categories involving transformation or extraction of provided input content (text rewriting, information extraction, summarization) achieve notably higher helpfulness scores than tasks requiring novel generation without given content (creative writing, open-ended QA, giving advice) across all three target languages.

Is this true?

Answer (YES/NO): NO